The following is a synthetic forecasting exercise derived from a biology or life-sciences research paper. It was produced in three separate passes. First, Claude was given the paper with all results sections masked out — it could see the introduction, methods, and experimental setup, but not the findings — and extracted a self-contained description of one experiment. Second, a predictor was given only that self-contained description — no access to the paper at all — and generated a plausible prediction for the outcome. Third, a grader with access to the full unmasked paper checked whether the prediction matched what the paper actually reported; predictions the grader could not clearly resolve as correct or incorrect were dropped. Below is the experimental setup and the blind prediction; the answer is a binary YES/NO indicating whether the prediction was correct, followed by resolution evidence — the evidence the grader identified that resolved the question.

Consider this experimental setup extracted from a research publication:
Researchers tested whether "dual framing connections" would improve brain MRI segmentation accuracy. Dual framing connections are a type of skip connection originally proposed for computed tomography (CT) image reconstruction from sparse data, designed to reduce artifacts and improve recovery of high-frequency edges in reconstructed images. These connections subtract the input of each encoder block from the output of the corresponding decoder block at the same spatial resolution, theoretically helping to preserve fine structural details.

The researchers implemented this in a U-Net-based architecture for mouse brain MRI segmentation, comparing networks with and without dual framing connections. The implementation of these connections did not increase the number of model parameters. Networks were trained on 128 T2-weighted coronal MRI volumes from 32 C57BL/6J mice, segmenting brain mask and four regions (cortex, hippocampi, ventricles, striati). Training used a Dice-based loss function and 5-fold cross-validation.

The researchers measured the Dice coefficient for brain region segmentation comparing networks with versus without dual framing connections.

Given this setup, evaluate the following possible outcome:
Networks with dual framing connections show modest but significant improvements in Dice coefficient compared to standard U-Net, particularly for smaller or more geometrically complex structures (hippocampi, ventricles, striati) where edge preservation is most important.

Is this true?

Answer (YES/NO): NO